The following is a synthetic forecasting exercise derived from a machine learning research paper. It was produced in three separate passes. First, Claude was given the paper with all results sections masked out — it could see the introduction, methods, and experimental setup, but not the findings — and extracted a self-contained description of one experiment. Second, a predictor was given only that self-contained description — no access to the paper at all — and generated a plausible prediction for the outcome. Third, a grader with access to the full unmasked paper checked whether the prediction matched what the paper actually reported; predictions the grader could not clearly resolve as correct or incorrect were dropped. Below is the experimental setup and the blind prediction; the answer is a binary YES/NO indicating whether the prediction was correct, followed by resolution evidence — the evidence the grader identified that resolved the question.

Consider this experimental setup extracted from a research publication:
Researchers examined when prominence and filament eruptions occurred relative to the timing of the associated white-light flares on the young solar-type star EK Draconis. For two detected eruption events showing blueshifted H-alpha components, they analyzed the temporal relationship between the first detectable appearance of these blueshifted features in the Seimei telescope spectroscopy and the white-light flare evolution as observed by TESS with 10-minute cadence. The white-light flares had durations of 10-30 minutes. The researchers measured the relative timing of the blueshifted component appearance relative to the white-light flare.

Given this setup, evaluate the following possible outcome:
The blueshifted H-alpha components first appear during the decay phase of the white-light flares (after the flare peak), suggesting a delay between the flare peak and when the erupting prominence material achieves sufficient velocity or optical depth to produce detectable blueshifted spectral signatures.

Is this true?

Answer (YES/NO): NO